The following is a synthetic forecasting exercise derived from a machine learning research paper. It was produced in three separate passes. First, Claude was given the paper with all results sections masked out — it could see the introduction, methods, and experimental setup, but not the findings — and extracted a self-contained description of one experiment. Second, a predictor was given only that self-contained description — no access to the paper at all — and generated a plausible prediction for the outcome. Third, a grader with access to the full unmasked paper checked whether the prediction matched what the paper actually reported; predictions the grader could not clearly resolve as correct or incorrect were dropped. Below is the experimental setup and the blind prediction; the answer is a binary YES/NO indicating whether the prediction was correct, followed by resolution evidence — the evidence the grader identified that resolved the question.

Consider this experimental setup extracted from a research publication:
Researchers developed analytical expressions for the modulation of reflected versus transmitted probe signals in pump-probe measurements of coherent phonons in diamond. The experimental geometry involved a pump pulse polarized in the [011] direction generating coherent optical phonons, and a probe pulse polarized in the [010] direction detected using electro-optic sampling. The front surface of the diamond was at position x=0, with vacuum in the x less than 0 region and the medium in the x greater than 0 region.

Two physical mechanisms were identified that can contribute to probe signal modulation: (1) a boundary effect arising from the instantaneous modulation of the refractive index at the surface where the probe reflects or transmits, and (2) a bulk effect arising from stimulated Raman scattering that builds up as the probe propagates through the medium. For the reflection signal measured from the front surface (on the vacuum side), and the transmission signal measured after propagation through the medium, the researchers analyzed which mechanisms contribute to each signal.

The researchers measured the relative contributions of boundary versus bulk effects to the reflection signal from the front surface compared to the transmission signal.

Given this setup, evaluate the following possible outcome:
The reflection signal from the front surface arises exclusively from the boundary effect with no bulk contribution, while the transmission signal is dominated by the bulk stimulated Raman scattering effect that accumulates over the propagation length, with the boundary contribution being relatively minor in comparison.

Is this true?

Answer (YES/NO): YES